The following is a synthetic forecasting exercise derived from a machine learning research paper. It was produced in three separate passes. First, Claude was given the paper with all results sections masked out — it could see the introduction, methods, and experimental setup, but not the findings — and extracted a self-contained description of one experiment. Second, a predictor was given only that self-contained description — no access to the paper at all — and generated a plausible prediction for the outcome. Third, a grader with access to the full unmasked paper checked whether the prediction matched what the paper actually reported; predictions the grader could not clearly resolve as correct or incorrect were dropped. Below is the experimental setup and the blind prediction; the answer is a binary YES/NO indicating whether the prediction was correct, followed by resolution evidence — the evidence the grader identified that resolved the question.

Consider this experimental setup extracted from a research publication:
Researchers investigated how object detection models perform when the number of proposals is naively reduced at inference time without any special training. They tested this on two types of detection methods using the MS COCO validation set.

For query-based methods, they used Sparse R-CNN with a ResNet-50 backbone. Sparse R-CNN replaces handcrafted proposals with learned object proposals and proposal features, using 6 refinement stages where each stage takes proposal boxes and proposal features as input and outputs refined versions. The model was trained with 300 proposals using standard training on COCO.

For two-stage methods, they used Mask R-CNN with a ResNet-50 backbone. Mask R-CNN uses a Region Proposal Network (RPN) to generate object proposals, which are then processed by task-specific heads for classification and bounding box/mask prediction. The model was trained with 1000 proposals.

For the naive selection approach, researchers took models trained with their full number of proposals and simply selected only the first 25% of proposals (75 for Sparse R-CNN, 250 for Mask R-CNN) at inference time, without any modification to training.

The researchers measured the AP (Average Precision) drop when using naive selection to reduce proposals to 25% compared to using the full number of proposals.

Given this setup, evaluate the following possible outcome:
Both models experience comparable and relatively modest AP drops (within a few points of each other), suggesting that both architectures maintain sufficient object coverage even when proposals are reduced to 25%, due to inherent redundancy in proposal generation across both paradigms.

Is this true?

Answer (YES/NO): NO